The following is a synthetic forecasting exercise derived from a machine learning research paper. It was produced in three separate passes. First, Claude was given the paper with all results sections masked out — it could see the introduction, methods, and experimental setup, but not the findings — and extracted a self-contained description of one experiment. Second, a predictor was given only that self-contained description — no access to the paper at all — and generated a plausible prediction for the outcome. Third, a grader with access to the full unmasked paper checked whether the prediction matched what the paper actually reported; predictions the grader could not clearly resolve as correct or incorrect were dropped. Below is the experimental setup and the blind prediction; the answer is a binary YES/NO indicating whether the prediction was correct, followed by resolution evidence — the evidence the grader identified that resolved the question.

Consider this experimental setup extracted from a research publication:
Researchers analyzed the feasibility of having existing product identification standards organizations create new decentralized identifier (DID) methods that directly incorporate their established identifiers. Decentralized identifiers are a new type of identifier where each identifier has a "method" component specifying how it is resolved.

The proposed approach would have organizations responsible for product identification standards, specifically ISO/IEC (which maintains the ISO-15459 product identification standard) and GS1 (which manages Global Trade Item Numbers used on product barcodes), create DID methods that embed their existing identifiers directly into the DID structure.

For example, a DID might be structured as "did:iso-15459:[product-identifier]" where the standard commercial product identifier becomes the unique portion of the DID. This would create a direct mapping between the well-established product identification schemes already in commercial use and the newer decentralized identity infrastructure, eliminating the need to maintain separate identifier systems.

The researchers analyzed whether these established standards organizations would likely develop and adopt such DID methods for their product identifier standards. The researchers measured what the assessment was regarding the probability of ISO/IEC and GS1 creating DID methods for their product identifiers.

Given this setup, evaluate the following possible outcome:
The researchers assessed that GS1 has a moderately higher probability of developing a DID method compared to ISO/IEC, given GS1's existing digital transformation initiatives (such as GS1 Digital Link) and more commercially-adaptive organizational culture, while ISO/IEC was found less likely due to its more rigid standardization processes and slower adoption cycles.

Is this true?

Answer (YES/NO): NO